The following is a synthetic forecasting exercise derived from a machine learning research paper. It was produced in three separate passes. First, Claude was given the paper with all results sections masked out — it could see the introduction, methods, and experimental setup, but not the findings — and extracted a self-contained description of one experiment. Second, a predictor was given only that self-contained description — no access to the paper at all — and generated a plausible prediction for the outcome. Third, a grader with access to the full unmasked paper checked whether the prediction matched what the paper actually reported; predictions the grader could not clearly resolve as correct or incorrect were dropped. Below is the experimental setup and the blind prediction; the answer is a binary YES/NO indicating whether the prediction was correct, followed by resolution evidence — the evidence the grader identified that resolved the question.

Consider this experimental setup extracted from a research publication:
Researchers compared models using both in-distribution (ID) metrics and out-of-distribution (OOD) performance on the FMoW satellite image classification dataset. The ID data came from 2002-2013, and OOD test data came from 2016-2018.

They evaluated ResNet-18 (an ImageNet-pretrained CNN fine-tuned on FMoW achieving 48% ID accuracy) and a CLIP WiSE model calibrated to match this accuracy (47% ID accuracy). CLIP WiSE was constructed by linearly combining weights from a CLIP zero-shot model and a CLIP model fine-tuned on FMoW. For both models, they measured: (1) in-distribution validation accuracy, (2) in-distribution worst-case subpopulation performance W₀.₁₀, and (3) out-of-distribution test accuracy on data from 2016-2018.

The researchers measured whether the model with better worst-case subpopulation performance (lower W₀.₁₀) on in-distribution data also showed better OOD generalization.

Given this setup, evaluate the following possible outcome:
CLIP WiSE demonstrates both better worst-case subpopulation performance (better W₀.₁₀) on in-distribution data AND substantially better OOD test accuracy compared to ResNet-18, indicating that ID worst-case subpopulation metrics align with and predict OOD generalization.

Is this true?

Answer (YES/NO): YES